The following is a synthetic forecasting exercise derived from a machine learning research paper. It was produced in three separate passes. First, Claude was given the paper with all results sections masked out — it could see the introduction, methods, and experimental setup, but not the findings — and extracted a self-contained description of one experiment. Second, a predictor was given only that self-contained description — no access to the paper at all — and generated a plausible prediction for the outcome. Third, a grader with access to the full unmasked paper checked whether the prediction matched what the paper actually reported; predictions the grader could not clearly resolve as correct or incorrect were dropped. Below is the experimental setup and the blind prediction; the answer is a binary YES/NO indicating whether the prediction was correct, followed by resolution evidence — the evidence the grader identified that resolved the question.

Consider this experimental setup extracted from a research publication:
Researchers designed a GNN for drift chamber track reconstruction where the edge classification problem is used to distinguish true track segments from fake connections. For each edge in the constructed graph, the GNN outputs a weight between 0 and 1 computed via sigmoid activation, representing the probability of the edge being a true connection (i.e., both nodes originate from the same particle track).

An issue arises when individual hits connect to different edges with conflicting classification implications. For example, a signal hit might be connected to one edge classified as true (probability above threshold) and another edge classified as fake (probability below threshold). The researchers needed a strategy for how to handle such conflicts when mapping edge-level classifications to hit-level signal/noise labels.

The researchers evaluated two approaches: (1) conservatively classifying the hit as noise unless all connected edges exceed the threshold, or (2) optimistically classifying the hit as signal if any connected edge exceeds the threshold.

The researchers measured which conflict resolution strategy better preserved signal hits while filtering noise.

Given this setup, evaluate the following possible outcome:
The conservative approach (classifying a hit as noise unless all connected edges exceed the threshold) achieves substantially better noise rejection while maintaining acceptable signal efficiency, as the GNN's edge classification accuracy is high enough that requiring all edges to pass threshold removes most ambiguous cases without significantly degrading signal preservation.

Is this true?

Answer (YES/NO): NO